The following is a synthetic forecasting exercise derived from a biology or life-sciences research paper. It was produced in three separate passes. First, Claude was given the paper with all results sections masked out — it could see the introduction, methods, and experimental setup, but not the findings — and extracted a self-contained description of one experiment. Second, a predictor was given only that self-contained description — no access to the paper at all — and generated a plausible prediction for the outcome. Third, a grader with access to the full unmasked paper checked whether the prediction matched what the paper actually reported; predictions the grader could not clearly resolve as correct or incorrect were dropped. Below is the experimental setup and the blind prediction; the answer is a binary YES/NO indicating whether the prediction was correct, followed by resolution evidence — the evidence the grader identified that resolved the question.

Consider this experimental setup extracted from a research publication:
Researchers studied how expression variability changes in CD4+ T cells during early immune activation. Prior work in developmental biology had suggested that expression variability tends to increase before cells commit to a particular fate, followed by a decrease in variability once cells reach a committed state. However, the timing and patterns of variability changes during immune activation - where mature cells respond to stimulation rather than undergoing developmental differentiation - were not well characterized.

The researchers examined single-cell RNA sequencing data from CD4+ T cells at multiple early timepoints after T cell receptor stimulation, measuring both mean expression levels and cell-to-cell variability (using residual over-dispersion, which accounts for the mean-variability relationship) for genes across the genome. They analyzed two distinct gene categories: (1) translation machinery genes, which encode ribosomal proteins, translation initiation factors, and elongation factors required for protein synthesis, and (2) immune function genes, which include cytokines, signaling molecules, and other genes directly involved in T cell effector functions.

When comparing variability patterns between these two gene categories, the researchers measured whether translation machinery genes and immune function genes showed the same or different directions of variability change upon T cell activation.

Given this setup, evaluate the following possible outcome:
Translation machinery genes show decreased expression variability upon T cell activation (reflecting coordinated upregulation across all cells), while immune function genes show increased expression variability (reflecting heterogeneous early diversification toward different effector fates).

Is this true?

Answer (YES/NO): YES